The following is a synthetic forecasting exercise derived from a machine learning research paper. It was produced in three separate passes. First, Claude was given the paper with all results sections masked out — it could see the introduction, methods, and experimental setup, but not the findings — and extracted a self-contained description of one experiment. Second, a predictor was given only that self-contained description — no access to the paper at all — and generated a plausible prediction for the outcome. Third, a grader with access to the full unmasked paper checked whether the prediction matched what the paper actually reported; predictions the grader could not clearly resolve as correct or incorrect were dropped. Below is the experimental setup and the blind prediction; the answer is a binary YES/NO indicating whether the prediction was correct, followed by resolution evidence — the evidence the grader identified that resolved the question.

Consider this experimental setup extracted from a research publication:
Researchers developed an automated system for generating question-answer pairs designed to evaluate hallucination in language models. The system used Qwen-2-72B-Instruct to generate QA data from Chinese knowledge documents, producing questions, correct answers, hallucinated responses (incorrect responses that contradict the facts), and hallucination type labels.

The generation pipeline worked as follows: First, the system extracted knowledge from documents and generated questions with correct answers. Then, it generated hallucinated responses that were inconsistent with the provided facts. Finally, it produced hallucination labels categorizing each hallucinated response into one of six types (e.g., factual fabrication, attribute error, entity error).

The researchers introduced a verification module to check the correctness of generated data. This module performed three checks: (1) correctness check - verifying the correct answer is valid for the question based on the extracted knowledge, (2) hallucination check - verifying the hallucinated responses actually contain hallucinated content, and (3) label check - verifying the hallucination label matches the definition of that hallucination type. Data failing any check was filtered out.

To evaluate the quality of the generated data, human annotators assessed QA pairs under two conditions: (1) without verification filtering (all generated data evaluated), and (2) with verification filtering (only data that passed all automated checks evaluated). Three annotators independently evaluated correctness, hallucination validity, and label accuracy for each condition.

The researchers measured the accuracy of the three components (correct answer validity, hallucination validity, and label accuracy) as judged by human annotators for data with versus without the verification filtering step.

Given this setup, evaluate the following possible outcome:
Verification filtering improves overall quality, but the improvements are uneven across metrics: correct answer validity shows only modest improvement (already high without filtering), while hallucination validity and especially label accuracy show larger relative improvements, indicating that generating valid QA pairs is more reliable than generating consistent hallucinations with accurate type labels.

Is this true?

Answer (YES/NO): YES